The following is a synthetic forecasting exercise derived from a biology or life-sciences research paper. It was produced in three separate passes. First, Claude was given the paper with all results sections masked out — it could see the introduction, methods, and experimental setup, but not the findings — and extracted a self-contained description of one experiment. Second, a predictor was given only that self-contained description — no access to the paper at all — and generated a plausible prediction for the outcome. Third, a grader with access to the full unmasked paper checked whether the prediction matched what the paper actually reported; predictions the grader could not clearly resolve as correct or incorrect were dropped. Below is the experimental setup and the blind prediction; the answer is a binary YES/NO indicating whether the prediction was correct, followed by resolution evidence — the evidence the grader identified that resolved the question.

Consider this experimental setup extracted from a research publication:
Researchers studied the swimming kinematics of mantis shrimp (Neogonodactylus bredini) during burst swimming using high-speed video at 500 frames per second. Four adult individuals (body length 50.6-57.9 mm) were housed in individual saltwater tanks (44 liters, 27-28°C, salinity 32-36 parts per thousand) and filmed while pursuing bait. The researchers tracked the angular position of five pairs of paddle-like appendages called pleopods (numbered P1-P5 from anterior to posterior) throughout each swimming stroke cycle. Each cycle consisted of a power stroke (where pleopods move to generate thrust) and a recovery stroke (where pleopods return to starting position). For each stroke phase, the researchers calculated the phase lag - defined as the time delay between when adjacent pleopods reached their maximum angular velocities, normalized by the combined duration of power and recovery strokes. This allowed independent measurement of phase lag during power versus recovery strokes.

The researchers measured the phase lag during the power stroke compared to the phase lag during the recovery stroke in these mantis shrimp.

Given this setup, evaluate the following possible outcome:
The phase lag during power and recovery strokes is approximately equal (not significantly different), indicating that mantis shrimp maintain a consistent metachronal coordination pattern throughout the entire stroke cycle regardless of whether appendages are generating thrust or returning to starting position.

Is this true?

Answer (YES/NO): NO